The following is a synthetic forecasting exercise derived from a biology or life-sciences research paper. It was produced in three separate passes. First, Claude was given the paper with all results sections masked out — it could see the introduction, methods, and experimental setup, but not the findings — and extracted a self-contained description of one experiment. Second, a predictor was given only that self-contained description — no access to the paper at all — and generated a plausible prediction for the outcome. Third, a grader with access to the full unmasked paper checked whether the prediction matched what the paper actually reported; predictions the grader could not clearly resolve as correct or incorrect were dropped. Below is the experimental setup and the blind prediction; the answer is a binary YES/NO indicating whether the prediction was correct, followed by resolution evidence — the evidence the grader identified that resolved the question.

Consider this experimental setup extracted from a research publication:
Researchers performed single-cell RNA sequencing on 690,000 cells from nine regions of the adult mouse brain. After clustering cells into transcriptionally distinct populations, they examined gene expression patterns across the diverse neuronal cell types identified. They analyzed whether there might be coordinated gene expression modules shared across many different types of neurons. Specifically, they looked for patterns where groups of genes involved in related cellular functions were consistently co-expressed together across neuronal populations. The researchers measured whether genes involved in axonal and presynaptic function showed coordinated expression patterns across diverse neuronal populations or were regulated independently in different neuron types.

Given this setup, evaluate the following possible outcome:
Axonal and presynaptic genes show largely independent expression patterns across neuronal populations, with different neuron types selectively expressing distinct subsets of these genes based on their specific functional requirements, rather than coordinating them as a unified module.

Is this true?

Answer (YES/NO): NO